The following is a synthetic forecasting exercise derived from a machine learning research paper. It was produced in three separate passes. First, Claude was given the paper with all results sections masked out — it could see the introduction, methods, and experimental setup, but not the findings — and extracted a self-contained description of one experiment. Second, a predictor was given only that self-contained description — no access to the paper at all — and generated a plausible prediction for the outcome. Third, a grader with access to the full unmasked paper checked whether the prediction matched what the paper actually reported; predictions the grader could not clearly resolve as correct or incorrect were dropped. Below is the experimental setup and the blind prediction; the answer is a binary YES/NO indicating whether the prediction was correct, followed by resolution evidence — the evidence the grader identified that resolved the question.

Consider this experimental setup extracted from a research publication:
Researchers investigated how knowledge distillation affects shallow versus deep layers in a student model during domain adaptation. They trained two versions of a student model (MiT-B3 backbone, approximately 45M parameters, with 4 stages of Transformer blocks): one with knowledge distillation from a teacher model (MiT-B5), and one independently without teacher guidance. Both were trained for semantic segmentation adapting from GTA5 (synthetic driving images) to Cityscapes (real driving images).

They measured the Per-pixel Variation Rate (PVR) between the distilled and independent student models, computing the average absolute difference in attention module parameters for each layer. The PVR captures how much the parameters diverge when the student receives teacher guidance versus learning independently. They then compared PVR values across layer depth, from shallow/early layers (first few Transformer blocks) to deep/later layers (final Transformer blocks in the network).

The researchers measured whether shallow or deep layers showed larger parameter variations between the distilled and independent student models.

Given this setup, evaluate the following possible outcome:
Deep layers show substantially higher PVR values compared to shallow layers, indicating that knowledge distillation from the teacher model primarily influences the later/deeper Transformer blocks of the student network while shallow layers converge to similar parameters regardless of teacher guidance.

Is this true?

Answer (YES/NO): YES